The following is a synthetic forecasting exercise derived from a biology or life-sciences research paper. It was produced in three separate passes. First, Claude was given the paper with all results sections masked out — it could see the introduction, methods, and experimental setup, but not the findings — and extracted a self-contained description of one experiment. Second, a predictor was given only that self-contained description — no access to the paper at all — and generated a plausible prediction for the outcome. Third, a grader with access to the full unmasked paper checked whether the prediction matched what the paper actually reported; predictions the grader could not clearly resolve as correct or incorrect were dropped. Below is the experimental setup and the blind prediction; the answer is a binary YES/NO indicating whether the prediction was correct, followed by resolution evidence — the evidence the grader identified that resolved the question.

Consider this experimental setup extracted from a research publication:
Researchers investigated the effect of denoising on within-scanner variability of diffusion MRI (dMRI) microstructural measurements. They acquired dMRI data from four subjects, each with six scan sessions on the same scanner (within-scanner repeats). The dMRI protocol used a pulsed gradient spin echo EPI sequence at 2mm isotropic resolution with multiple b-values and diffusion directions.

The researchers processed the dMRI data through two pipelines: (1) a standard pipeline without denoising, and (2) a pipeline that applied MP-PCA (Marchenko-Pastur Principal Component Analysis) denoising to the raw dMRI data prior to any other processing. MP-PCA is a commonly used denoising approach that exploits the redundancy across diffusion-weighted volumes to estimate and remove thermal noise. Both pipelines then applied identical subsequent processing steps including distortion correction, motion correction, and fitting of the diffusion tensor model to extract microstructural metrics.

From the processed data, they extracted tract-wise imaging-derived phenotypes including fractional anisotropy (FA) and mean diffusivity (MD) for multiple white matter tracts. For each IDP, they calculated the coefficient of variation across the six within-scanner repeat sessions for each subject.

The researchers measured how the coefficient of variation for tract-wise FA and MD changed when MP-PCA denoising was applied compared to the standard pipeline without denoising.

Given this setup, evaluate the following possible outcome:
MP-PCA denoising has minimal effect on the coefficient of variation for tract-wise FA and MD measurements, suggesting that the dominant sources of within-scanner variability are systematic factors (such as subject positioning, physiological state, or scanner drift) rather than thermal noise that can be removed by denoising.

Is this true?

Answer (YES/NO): NO